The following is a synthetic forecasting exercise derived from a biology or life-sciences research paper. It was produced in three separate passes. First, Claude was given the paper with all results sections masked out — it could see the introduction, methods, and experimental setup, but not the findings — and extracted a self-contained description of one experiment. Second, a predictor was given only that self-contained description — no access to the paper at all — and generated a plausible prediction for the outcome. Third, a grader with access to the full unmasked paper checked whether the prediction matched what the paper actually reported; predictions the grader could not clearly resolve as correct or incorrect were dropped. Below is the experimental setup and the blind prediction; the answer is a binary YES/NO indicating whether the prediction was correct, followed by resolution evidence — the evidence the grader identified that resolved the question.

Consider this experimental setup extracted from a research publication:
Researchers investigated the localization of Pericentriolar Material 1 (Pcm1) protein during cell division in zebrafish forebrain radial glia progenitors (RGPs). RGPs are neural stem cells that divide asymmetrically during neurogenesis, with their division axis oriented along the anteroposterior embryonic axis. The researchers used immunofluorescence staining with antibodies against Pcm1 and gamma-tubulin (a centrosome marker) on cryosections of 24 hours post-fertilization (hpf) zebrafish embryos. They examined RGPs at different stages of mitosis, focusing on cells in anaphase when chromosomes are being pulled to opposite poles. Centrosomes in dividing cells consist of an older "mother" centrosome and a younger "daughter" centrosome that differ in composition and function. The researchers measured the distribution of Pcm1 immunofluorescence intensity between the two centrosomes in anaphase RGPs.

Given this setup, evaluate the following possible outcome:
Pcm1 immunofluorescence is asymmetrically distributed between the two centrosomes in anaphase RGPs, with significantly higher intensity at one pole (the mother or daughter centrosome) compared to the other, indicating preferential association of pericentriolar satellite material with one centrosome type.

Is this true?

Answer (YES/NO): YES